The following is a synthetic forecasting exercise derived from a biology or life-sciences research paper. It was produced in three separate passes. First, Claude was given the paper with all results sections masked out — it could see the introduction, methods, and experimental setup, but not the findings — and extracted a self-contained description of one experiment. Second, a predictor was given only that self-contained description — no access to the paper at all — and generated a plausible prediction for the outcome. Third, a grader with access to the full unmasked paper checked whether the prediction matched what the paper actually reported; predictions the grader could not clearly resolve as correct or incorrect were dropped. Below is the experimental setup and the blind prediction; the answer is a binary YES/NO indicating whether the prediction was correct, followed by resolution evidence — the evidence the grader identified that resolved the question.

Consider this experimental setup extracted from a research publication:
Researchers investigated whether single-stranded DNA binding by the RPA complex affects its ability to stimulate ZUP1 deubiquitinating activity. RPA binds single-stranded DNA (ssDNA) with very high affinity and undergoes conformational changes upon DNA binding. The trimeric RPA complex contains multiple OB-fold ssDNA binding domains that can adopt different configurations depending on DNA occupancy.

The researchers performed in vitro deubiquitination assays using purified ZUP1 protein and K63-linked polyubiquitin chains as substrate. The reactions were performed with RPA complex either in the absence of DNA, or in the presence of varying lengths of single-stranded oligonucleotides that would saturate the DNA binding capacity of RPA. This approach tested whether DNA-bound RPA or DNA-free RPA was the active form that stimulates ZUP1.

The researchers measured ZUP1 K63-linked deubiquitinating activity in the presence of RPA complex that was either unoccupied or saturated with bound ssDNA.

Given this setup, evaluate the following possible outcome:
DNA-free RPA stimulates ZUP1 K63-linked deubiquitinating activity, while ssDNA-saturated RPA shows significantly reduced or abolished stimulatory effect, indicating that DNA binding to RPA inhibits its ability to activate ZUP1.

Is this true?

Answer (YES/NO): NO